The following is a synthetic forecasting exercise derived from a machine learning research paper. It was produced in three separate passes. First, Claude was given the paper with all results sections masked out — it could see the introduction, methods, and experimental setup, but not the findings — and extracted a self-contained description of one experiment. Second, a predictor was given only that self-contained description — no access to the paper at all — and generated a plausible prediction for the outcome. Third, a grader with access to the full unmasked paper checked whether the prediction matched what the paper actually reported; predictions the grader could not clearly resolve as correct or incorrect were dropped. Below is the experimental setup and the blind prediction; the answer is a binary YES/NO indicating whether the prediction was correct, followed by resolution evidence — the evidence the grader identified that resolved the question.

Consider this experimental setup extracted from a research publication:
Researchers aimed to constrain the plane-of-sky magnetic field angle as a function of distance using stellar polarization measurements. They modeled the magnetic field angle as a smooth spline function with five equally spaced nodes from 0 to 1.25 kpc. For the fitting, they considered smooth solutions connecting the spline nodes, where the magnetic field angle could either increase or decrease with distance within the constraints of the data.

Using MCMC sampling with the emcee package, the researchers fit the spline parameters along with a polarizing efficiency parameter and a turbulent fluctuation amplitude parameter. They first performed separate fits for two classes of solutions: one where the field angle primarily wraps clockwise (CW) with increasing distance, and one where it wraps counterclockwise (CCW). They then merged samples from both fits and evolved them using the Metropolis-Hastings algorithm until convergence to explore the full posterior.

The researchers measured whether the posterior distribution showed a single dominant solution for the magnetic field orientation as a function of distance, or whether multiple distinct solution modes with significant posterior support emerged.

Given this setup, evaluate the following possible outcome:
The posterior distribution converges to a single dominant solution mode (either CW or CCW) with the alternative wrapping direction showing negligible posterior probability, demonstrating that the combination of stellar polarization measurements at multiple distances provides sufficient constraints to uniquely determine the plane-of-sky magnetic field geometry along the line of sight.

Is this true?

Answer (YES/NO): NO